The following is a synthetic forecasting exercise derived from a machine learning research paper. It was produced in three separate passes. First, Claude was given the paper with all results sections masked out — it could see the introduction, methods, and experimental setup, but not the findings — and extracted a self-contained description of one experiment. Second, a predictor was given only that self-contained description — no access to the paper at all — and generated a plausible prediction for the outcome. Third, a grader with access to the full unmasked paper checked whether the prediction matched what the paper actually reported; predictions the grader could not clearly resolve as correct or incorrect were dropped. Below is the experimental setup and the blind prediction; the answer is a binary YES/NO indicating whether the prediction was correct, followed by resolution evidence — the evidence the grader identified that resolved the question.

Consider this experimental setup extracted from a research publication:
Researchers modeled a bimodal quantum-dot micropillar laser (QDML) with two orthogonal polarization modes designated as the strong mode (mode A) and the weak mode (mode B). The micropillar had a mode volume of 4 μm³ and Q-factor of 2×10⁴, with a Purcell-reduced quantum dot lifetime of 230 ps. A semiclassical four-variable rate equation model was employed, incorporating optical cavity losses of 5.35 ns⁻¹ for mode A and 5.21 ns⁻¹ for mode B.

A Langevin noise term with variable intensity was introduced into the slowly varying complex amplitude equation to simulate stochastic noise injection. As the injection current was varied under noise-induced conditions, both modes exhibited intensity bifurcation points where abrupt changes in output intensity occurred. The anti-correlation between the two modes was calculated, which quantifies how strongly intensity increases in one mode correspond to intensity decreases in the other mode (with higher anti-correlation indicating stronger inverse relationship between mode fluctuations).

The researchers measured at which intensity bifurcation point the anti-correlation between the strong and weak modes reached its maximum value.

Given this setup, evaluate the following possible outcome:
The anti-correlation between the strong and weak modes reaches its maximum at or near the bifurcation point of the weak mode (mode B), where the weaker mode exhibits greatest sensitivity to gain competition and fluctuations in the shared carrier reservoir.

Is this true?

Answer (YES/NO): NO